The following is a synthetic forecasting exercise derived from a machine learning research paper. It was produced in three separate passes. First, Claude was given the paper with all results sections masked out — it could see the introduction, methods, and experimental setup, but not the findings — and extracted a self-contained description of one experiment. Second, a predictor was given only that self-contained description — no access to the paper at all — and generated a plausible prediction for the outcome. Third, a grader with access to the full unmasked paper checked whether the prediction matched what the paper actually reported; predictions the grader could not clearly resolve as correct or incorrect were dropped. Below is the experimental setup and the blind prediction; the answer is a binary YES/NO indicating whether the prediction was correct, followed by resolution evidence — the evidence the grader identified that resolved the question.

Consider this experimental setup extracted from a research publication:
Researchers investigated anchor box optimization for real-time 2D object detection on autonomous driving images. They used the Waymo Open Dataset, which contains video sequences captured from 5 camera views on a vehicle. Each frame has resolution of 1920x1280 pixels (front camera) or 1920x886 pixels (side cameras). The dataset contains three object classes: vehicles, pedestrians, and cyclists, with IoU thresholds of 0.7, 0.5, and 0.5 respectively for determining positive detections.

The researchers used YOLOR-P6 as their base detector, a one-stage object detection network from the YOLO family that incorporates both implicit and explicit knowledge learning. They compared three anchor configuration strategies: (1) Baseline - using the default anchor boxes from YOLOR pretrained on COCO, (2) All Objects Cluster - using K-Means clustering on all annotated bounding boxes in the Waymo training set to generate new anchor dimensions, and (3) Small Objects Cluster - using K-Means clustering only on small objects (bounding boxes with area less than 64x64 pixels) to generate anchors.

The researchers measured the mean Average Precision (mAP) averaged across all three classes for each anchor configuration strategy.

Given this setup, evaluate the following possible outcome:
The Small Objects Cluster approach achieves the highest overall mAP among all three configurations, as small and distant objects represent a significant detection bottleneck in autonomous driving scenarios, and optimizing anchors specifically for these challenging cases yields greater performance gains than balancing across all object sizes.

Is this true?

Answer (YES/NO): NO